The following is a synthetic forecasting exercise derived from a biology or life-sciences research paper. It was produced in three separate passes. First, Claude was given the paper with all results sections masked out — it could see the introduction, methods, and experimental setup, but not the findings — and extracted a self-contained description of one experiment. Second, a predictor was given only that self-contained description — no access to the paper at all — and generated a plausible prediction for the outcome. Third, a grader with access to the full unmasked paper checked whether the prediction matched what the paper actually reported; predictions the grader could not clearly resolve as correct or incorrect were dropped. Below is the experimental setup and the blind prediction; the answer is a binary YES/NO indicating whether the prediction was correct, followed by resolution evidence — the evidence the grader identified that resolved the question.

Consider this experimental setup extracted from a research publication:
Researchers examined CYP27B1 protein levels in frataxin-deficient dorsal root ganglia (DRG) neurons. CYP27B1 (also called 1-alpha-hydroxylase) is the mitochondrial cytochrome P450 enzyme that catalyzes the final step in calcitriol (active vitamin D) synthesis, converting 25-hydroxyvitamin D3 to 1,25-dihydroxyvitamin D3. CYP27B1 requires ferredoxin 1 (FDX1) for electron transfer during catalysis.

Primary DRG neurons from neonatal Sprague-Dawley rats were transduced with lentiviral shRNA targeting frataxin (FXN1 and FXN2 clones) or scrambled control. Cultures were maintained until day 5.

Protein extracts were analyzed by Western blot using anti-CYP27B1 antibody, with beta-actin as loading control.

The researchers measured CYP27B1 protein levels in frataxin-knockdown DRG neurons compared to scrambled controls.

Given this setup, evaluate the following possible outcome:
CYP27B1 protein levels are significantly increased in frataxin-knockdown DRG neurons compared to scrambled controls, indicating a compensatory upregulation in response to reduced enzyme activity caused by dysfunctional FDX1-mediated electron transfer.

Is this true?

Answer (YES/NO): YES